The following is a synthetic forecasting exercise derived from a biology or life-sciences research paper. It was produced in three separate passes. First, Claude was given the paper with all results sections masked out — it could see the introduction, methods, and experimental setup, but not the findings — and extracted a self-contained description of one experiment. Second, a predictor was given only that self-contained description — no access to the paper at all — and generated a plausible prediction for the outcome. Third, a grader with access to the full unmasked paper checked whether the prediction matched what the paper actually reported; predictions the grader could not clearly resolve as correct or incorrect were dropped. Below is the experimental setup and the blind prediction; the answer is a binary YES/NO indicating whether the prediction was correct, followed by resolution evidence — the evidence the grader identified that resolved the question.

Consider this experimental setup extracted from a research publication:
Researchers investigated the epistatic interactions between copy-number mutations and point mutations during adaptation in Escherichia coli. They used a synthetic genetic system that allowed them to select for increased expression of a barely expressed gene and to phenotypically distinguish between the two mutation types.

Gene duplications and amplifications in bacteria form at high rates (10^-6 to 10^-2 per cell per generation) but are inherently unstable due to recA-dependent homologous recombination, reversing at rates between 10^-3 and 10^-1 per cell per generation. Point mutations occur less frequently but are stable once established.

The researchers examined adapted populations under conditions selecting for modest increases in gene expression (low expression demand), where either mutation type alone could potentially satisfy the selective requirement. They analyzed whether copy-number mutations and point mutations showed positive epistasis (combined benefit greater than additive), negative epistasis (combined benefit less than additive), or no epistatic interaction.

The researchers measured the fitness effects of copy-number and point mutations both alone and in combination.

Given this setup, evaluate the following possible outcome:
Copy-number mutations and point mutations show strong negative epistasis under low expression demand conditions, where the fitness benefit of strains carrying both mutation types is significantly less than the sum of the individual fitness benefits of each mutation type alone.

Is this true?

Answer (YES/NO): YES